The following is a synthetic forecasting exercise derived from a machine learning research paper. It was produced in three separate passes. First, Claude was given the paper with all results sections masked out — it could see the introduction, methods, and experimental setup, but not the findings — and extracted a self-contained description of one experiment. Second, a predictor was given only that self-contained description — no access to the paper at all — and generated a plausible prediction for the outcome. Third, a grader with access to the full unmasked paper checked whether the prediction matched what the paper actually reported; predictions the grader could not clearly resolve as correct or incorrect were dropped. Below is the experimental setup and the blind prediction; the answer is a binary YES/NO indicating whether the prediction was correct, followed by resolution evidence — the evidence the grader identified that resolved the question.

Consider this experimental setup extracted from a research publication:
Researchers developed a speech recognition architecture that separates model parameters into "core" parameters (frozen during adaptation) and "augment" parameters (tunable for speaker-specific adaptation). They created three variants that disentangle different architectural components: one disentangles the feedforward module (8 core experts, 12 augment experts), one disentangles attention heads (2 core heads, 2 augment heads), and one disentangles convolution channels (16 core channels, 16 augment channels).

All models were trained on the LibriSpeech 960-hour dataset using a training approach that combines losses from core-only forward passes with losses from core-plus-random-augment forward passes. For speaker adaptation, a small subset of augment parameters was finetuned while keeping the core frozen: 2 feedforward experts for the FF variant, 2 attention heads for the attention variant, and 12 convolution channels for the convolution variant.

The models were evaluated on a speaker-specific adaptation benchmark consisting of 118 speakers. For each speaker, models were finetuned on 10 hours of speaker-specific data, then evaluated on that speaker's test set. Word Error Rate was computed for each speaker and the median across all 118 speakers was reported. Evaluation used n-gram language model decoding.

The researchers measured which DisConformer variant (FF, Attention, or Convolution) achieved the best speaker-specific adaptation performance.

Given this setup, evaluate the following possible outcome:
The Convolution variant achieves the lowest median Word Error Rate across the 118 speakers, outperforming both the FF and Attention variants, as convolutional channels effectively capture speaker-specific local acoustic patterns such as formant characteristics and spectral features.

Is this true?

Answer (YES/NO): NO